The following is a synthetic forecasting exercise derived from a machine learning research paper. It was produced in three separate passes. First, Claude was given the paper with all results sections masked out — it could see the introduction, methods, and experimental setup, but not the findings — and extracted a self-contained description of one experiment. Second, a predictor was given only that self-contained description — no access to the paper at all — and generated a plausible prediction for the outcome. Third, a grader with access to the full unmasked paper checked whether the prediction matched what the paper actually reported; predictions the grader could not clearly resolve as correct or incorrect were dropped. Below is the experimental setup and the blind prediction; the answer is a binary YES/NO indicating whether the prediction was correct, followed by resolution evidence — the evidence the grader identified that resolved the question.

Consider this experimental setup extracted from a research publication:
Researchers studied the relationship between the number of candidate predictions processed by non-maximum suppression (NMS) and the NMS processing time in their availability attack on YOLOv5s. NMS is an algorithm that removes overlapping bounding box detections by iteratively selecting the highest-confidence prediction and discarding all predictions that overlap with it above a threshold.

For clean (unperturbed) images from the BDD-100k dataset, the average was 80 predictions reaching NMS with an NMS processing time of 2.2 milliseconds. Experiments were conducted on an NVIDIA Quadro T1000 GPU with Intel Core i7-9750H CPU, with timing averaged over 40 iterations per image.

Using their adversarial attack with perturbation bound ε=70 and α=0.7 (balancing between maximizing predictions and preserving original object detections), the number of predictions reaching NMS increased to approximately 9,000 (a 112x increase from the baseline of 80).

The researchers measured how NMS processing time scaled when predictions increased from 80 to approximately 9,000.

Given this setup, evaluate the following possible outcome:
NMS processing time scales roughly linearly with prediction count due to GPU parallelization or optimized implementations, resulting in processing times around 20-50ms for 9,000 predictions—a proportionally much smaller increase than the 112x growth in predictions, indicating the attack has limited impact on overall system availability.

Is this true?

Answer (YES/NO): NO